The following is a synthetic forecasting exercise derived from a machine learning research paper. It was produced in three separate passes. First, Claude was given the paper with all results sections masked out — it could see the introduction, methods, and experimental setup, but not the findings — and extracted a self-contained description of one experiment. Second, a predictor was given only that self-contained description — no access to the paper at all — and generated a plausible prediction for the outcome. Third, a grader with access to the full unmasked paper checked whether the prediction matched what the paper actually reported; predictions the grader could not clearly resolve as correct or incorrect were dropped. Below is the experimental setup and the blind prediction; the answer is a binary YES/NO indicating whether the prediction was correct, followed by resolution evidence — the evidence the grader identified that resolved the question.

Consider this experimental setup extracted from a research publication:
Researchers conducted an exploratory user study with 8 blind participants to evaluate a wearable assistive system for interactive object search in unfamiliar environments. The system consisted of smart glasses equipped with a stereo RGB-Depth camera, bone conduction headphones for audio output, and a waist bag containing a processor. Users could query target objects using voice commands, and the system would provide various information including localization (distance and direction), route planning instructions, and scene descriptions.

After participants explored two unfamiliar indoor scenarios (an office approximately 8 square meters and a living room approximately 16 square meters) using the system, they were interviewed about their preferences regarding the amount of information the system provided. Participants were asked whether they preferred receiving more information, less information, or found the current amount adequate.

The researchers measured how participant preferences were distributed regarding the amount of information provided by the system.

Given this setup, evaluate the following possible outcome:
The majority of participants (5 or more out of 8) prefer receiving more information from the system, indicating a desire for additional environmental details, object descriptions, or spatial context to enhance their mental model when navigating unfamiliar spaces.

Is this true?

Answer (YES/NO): NO